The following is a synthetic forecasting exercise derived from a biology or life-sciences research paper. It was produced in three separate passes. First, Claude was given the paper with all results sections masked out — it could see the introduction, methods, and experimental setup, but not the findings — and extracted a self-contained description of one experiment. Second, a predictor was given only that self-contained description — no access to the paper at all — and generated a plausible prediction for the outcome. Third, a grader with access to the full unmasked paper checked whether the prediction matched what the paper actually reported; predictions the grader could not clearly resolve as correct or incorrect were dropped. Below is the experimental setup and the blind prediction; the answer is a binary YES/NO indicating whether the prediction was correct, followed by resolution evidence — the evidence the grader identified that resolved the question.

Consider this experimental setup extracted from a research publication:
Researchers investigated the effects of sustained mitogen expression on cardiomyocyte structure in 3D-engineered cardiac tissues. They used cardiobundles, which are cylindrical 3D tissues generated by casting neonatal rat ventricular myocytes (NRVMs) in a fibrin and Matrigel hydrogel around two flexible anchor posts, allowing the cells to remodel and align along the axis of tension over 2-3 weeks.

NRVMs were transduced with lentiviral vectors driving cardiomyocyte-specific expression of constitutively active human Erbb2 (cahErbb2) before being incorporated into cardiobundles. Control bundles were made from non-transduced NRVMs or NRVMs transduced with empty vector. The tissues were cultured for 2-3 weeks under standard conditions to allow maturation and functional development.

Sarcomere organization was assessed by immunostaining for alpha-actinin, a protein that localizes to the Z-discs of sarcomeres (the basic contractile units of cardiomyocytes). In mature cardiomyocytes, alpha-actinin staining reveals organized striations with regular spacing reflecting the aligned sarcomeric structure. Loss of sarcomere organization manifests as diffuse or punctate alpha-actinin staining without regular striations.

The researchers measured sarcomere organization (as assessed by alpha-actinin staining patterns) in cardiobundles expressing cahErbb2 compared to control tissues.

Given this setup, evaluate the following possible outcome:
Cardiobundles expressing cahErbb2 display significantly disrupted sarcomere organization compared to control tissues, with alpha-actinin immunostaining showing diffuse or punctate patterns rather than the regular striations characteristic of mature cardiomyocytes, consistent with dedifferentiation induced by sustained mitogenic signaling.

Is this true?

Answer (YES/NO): YES